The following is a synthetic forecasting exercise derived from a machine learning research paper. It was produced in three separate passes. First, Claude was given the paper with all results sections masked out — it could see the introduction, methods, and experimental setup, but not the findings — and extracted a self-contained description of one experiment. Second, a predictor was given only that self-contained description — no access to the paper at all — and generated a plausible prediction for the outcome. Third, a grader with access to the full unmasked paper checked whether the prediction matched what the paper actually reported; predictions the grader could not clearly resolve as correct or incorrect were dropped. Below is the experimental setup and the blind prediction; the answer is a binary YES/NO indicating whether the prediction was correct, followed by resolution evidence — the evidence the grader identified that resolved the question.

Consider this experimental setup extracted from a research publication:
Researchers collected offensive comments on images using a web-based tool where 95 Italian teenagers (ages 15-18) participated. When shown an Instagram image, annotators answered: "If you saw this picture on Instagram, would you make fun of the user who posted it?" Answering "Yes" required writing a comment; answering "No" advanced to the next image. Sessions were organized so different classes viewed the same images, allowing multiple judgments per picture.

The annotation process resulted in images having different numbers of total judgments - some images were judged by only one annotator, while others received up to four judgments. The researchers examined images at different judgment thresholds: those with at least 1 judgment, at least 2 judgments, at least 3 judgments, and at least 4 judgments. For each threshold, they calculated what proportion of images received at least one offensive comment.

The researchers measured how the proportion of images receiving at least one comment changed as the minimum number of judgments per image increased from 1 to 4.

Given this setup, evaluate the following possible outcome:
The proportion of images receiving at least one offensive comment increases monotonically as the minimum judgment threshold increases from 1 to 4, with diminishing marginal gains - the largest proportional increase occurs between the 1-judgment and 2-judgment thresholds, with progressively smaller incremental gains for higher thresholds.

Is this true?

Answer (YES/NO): NO